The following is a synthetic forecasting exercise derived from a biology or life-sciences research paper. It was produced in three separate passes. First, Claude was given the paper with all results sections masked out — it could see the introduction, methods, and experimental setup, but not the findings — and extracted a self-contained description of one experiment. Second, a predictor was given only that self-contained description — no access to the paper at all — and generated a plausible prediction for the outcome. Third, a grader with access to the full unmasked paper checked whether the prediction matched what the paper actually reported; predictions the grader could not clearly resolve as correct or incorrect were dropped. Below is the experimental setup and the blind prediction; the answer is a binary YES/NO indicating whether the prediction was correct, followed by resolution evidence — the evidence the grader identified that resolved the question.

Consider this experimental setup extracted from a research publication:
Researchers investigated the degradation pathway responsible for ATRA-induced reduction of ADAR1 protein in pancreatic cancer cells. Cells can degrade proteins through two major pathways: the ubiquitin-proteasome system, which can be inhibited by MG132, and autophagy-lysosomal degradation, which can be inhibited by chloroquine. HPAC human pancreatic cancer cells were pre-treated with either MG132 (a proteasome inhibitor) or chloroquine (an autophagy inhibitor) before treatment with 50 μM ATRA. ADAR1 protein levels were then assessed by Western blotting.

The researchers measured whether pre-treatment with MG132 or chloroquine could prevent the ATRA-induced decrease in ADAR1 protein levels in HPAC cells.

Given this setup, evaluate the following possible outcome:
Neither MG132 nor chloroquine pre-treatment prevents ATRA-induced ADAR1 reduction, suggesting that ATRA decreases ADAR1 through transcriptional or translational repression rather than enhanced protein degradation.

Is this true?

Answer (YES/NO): NO